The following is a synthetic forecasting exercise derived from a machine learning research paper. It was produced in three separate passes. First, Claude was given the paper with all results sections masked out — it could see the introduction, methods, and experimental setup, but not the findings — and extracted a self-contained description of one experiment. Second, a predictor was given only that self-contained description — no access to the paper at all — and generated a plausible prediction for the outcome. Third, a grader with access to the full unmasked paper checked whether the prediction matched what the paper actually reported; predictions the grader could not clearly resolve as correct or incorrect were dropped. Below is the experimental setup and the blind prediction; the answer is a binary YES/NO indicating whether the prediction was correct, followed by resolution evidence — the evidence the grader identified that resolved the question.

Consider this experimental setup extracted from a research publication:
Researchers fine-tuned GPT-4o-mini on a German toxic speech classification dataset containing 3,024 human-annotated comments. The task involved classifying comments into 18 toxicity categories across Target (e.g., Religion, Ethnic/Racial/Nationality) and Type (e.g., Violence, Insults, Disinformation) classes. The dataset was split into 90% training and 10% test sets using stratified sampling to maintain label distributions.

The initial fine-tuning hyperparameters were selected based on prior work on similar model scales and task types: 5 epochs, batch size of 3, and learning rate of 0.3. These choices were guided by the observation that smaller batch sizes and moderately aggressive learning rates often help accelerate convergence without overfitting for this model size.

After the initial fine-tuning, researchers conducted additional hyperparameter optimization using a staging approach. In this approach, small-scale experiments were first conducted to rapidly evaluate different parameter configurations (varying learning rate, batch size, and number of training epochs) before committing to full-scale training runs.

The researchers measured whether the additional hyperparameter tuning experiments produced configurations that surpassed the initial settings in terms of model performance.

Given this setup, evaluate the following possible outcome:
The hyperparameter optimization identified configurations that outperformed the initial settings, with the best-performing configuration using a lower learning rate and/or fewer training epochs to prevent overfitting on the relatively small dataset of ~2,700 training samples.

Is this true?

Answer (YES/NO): NO